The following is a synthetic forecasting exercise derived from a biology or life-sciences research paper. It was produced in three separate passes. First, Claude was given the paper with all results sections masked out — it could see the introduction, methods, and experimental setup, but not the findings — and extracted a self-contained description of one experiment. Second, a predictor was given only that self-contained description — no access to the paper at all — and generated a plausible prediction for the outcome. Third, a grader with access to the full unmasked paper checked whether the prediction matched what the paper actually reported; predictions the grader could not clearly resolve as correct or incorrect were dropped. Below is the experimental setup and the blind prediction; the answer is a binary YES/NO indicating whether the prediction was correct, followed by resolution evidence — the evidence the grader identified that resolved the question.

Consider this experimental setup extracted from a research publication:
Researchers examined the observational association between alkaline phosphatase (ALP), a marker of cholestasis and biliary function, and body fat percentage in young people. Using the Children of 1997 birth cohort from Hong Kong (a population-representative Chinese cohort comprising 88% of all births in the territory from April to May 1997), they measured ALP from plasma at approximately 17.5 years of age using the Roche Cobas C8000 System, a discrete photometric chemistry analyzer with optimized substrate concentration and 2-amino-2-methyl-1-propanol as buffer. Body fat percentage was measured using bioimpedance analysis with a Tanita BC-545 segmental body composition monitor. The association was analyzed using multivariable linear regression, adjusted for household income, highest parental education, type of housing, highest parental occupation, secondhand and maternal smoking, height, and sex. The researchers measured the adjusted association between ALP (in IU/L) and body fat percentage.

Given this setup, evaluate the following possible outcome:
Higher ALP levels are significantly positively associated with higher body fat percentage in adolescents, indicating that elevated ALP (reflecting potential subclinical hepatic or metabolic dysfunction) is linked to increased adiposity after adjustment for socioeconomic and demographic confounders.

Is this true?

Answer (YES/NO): NO